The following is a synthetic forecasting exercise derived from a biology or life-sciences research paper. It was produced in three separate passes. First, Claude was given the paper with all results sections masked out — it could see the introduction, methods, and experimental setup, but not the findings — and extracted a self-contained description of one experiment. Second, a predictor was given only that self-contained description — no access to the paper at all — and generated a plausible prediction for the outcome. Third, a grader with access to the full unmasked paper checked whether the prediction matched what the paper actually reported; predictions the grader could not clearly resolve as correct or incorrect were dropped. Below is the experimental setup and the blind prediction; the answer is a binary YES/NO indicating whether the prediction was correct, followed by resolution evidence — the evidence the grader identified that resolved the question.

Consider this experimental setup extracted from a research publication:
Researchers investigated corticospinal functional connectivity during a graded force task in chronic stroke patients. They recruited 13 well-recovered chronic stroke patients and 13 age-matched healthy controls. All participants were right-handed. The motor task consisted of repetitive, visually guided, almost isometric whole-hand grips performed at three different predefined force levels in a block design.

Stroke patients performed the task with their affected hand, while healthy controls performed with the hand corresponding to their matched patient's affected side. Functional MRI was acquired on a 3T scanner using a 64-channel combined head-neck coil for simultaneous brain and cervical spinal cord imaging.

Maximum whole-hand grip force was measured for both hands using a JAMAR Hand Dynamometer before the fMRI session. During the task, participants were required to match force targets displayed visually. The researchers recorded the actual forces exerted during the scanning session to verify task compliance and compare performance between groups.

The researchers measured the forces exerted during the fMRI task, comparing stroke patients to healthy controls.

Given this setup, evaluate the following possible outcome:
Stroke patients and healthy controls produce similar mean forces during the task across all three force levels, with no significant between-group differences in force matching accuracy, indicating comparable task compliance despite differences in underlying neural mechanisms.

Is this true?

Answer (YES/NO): YES